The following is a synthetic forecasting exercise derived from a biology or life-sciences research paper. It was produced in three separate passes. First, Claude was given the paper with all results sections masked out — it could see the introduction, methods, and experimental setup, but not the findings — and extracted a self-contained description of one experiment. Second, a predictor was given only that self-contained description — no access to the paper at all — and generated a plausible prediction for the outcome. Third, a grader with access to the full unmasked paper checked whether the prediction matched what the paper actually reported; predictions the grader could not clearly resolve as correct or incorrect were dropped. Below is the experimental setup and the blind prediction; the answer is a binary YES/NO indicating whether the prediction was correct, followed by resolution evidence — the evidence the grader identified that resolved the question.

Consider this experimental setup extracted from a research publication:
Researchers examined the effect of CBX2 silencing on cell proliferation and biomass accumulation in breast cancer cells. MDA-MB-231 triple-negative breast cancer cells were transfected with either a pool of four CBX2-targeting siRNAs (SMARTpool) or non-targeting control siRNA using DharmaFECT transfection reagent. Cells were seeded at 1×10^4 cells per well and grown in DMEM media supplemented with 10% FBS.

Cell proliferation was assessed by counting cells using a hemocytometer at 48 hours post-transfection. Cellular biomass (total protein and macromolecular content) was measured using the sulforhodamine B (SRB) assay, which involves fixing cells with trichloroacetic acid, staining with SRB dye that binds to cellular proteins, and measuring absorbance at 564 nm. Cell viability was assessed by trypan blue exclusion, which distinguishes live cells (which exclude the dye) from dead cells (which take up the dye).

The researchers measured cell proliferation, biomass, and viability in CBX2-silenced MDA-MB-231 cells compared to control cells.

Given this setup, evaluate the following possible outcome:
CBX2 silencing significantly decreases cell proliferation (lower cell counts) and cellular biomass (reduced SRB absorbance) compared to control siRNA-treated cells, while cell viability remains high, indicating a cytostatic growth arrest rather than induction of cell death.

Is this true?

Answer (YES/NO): NO